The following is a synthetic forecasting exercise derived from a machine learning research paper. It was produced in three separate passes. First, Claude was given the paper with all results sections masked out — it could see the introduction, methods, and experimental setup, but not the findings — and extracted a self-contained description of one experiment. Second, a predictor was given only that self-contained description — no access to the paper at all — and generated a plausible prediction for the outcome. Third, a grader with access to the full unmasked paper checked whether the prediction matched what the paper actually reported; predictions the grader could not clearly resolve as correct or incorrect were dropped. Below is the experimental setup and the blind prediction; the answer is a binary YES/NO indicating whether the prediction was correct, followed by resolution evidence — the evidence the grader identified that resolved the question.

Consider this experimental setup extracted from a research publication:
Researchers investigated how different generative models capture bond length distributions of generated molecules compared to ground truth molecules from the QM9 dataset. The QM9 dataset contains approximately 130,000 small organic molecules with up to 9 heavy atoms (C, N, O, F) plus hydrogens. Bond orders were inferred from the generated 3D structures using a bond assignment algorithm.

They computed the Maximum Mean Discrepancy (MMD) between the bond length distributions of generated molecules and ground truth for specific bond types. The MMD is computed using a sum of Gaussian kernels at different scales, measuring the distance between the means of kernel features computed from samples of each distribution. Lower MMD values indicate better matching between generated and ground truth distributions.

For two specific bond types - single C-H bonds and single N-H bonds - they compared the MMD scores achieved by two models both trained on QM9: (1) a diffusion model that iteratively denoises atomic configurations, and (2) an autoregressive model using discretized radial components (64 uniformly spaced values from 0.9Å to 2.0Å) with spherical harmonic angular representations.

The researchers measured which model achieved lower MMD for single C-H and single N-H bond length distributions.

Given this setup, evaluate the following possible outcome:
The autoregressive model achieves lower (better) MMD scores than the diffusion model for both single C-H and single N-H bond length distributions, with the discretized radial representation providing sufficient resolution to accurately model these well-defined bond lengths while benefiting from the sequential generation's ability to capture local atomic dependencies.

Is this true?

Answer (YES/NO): NO